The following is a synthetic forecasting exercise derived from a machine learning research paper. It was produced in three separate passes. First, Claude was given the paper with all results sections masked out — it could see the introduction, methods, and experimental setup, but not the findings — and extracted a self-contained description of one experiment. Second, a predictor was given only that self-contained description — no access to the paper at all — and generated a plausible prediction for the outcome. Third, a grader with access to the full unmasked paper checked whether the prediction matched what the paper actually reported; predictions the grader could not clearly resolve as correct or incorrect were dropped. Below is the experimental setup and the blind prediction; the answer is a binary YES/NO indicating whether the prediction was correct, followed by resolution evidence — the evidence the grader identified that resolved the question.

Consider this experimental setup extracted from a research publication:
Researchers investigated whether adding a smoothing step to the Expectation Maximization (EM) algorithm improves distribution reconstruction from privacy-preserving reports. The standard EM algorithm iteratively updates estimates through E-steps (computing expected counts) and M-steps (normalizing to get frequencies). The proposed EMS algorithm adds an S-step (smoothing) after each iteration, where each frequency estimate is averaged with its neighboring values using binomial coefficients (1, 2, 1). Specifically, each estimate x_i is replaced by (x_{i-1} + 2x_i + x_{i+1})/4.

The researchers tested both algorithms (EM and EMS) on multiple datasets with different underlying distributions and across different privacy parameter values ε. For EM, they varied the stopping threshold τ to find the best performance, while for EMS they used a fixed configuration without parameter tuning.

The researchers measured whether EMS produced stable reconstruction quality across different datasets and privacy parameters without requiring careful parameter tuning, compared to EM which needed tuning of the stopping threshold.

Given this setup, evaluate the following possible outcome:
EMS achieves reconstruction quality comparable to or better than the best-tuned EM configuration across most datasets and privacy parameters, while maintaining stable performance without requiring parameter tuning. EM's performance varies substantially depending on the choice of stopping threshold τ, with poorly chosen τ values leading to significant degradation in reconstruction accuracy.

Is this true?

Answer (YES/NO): YES